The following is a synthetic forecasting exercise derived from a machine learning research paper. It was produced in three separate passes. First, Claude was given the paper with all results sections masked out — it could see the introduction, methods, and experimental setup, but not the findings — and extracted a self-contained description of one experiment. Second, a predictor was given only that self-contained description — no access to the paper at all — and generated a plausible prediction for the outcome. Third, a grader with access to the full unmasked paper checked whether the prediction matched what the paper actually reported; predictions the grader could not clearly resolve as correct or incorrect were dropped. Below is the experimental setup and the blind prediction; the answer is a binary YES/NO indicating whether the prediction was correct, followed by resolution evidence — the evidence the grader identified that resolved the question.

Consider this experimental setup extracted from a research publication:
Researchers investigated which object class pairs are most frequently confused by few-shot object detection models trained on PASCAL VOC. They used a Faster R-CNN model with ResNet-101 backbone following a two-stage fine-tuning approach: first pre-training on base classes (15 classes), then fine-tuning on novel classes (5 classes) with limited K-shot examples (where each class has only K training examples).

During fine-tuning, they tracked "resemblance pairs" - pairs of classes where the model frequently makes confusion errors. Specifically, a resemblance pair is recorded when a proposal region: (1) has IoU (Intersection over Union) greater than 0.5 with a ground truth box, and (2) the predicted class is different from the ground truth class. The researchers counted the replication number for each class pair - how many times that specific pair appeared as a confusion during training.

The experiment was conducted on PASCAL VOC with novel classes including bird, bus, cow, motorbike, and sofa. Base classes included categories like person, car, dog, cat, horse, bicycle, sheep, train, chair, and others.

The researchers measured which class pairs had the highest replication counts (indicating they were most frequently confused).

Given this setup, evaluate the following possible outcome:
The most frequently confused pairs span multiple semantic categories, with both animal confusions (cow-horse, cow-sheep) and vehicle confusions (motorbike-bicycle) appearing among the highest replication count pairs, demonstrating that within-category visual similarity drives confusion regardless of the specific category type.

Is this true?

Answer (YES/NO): YES